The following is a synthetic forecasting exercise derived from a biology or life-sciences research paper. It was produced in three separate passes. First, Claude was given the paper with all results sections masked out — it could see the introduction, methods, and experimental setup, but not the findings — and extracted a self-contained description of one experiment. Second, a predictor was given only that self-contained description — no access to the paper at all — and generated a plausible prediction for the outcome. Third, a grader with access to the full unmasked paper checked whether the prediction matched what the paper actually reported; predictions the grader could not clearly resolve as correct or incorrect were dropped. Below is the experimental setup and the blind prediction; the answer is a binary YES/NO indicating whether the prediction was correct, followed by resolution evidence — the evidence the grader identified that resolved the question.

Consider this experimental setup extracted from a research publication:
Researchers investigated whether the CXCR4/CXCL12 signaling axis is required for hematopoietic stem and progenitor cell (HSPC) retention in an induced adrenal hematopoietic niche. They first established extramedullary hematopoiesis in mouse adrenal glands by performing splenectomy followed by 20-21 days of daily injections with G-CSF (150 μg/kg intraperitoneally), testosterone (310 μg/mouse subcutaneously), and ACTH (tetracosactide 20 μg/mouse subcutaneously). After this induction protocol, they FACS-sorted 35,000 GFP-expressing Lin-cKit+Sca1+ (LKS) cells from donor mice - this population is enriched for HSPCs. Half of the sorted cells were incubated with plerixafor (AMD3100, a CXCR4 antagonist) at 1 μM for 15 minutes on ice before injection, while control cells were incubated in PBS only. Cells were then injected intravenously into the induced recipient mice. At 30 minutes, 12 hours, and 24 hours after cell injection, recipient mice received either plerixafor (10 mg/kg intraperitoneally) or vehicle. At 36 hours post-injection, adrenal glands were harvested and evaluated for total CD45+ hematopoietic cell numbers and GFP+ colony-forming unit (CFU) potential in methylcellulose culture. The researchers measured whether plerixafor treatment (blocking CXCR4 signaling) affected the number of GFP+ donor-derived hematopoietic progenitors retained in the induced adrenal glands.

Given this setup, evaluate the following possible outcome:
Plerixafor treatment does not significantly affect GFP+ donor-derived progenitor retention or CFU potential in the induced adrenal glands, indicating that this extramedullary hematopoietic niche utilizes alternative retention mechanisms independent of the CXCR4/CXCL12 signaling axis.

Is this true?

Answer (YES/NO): NO